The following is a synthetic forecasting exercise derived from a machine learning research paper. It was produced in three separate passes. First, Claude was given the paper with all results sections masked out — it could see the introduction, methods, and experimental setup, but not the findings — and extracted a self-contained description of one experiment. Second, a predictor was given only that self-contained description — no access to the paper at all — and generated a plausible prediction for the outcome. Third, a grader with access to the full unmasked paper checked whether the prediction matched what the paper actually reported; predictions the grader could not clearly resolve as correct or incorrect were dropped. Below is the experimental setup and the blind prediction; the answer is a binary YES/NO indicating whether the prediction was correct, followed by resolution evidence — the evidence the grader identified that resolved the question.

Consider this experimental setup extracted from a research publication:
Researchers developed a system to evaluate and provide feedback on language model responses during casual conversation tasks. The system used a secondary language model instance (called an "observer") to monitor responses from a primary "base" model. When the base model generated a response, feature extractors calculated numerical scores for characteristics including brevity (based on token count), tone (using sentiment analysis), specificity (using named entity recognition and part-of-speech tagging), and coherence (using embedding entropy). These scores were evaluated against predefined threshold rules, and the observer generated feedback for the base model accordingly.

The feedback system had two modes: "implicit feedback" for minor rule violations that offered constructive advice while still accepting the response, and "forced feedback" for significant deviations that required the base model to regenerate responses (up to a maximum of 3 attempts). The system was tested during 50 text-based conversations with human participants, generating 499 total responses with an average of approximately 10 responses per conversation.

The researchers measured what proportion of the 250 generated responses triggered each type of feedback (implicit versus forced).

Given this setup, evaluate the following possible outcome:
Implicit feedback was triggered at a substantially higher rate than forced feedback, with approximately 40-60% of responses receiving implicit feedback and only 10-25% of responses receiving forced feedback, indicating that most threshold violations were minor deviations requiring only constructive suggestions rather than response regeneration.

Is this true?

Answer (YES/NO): NO